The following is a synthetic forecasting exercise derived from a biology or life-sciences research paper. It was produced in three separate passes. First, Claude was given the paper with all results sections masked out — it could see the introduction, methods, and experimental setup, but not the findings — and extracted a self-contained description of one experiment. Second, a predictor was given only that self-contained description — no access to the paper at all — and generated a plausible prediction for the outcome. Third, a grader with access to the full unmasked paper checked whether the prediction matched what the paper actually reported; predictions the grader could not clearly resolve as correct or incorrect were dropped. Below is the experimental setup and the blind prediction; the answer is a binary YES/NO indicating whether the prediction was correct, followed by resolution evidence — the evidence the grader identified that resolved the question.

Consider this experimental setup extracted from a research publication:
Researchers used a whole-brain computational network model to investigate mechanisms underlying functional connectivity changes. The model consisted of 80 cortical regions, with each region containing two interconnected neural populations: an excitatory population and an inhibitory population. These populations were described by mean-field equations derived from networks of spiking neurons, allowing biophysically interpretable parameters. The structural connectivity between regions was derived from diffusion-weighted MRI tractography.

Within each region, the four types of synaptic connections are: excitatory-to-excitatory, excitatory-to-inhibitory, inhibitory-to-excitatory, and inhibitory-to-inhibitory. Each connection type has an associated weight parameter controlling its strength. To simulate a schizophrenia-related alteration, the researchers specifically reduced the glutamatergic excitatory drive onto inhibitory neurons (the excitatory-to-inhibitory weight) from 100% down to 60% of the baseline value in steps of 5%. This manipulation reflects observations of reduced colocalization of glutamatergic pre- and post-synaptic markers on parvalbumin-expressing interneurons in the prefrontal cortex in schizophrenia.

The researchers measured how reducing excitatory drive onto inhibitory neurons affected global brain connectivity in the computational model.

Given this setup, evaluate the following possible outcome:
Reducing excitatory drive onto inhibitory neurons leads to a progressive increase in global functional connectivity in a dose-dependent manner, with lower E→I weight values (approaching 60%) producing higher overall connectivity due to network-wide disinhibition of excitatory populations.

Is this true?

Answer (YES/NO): NO